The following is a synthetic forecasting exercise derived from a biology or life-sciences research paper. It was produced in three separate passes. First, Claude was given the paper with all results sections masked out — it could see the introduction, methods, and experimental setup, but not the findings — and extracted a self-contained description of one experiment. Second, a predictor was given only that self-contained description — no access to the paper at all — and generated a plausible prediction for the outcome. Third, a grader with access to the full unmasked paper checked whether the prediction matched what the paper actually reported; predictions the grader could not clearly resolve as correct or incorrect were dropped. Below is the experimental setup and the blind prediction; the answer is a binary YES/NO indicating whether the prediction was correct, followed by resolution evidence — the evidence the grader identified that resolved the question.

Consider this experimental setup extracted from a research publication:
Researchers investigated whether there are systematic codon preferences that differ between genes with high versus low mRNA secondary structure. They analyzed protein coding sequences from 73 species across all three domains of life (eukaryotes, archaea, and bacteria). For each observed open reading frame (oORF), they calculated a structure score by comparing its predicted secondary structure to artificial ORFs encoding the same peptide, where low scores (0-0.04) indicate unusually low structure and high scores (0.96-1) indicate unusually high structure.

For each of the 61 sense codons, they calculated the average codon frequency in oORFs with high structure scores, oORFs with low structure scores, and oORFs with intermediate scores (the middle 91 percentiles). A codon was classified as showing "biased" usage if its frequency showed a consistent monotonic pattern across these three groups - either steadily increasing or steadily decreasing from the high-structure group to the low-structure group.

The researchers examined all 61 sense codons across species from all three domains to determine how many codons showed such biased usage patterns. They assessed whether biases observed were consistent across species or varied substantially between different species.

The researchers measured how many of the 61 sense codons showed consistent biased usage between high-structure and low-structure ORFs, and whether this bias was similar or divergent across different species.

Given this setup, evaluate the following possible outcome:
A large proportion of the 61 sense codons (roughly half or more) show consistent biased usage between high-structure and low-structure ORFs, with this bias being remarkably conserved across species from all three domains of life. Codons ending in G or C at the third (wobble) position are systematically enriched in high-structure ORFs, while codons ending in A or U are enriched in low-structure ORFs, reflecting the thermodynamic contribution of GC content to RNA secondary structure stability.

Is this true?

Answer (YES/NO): NO